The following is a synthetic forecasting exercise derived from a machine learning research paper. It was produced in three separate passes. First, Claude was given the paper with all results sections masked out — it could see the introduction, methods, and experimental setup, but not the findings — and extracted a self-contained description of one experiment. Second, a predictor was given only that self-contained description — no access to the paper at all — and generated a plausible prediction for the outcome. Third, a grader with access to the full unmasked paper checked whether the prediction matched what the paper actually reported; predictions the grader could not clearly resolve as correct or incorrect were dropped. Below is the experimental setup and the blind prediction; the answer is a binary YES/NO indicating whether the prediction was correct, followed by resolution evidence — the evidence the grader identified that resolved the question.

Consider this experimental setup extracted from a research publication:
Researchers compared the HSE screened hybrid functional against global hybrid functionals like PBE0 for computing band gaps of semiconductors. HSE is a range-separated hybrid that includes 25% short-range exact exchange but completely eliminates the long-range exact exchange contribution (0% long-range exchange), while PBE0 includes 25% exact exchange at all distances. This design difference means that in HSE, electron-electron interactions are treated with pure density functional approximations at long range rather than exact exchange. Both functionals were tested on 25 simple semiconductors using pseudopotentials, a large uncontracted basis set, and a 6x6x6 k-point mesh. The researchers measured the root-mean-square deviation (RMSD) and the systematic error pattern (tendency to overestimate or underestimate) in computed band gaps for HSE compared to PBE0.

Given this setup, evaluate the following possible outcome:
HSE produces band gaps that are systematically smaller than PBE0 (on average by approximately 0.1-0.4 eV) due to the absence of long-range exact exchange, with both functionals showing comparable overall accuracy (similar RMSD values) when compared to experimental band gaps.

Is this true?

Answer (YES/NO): NO